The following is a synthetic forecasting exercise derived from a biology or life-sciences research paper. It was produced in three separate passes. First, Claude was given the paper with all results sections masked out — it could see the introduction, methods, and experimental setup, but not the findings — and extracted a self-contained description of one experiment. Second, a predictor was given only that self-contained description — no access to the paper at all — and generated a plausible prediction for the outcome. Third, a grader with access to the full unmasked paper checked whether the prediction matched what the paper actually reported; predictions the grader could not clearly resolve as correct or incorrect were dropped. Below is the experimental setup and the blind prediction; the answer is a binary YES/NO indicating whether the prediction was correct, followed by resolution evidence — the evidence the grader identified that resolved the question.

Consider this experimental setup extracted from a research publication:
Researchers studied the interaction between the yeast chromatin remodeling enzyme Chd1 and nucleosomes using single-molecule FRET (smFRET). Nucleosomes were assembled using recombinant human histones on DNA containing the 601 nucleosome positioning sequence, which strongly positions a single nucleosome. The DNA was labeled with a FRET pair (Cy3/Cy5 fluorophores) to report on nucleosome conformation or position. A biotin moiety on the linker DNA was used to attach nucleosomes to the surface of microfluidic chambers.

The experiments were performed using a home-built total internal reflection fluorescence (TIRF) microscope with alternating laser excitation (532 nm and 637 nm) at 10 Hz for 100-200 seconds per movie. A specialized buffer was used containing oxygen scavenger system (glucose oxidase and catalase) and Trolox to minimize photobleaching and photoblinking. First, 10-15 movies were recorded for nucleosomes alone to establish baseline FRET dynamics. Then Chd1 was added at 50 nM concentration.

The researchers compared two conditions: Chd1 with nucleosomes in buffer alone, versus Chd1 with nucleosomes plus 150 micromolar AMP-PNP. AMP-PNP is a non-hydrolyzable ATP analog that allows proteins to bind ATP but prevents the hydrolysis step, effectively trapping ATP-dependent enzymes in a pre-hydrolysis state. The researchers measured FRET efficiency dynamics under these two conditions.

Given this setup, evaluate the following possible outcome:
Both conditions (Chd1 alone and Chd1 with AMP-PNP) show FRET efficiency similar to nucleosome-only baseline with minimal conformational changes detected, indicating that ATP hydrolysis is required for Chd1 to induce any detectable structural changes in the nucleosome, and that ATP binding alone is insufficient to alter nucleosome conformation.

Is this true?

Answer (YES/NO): NO